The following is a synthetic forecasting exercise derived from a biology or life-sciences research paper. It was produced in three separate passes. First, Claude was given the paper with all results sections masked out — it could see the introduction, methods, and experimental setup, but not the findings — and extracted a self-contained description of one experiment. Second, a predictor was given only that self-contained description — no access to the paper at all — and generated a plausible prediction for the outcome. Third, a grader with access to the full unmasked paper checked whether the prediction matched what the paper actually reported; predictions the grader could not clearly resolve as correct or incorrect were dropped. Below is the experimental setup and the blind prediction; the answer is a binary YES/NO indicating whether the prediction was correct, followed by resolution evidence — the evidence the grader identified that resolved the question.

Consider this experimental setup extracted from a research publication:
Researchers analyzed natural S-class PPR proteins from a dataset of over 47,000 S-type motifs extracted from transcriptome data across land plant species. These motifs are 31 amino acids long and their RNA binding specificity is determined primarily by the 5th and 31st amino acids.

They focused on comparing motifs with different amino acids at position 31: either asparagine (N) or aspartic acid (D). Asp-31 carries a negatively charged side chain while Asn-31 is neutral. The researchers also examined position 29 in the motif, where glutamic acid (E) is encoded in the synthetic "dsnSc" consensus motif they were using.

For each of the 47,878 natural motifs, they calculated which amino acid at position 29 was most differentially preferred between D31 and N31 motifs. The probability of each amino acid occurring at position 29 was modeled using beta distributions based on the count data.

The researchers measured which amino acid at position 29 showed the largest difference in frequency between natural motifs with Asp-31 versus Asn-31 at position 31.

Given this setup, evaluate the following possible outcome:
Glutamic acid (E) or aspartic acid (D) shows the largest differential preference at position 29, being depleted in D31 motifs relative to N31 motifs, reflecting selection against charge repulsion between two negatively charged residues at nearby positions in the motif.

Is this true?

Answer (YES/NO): YES